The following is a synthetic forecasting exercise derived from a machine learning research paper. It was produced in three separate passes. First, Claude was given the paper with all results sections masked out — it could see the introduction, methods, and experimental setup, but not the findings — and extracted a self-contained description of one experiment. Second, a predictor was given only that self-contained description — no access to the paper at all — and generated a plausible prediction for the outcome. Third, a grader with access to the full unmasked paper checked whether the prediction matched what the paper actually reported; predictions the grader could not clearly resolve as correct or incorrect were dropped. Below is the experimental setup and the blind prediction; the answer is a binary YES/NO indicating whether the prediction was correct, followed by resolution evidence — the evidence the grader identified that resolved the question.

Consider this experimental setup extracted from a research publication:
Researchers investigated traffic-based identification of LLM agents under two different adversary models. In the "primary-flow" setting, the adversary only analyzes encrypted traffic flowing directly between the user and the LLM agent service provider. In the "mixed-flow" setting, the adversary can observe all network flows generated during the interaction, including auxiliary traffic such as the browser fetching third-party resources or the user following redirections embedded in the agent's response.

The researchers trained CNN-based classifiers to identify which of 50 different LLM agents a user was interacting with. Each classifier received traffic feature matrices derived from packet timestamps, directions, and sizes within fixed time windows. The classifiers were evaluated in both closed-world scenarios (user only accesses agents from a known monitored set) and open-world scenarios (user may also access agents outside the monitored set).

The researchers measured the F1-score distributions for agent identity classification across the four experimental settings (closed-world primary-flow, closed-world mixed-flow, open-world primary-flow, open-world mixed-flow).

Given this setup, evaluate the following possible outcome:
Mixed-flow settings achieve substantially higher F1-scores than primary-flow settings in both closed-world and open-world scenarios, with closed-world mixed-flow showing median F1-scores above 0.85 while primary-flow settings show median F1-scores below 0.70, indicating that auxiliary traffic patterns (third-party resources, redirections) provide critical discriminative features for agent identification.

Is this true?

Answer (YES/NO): NO